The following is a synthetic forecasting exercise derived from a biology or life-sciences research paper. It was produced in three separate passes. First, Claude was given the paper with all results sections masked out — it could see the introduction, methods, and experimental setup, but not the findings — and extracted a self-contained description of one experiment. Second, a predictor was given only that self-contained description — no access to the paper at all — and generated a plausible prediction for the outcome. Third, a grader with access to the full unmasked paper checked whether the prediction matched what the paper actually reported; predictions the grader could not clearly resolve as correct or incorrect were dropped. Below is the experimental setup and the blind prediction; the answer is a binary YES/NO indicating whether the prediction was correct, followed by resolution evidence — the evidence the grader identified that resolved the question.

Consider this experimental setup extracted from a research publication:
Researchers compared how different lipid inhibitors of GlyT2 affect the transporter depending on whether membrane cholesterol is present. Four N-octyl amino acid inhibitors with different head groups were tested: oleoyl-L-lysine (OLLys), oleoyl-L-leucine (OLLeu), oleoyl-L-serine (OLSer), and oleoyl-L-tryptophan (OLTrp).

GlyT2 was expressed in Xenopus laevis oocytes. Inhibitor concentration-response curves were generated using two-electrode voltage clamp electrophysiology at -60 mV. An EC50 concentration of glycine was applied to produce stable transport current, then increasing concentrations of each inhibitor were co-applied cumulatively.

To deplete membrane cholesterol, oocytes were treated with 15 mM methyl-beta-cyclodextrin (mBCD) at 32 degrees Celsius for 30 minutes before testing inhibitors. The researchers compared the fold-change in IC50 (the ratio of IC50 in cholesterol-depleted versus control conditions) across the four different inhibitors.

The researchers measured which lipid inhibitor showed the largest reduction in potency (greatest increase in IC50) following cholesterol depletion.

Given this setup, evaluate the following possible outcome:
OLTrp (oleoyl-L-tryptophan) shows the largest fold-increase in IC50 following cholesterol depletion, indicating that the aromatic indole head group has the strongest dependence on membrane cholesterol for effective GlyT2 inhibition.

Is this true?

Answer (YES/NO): NO